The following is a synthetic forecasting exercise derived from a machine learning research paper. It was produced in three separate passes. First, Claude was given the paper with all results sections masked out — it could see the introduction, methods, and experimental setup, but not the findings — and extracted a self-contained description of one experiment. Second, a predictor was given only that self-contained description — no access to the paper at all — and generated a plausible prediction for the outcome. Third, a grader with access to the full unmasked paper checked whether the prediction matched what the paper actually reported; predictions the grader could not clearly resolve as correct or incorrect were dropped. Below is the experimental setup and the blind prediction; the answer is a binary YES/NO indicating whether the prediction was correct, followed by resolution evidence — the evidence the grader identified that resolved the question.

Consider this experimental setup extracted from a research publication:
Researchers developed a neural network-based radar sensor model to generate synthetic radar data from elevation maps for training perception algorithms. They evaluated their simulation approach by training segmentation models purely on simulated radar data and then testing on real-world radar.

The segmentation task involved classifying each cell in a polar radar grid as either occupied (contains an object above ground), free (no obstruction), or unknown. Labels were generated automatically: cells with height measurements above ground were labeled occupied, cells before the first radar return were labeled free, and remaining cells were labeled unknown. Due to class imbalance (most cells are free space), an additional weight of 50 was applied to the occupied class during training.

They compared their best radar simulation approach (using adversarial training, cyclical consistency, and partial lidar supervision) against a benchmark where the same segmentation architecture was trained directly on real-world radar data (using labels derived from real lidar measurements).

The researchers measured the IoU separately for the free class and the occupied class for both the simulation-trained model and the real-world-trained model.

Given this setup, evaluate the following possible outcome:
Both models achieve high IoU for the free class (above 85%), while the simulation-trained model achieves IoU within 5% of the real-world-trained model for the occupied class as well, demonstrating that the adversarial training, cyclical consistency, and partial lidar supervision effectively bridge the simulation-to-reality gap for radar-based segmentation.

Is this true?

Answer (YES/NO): NO